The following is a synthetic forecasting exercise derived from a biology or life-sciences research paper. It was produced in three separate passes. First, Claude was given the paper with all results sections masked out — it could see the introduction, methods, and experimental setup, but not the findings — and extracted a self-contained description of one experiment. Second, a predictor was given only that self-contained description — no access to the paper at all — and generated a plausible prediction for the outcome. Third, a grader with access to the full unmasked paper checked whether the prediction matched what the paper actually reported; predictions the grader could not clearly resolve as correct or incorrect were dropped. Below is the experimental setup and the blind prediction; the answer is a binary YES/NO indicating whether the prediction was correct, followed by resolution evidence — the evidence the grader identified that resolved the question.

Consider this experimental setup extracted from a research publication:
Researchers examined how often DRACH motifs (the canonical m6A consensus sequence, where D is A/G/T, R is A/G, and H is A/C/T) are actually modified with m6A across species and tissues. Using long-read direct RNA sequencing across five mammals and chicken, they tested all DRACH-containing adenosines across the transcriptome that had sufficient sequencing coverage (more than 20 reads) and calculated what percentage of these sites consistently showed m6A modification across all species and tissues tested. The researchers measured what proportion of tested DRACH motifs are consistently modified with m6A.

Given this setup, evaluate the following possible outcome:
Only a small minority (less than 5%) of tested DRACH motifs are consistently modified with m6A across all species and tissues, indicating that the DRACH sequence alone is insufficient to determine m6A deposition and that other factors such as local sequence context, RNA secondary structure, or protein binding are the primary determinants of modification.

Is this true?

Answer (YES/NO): NO